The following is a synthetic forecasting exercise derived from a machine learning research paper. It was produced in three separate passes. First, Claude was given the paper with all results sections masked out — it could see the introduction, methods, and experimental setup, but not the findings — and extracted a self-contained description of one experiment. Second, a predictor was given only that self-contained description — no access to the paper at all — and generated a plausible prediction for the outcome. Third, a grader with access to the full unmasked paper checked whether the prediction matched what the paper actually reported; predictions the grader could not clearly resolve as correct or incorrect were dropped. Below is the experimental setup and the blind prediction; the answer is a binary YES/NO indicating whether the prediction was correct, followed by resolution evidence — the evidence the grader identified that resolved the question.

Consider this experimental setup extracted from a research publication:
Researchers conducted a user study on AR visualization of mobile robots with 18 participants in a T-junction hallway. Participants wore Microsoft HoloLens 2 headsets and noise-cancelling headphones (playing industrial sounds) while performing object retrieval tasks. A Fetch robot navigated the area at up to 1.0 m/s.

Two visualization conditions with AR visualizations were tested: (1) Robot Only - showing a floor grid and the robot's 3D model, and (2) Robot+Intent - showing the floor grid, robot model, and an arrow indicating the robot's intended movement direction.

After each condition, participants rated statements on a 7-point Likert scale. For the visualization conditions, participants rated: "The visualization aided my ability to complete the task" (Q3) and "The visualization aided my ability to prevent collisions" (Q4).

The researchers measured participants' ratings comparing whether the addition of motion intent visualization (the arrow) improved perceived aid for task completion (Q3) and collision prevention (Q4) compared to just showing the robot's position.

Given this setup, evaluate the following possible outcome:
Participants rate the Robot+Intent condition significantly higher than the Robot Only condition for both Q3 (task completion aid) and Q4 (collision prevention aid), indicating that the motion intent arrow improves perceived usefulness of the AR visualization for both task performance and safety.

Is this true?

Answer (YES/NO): NO